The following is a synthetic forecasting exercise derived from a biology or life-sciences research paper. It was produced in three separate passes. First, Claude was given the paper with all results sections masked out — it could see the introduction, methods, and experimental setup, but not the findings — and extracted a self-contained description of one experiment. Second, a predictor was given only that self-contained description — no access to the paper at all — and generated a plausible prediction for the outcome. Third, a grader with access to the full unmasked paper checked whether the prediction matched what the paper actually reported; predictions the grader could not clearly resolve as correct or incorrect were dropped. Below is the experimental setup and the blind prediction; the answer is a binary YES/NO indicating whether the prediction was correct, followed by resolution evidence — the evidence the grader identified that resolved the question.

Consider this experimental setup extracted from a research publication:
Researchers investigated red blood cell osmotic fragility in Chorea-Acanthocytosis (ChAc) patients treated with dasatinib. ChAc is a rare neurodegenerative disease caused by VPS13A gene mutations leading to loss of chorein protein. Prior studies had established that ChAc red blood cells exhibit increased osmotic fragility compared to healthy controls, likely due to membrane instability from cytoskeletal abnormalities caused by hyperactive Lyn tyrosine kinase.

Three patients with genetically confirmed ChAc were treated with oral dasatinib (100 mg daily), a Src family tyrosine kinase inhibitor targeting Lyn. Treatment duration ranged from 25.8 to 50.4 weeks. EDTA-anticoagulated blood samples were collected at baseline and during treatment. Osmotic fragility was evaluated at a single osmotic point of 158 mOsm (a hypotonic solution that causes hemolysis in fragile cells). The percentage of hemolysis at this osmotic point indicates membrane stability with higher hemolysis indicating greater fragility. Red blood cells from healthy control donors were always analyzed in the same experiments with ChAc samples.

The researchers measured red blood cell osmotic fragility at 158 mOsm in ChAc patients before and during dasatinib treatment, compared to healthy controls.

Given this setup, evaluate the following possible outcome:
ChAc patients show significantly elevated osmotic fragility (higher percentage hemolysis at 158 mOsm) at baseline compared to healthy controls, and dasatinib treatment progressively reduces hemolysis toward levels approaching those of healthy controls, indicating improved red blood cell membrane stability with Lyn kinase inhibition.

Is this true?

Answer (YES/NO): YES